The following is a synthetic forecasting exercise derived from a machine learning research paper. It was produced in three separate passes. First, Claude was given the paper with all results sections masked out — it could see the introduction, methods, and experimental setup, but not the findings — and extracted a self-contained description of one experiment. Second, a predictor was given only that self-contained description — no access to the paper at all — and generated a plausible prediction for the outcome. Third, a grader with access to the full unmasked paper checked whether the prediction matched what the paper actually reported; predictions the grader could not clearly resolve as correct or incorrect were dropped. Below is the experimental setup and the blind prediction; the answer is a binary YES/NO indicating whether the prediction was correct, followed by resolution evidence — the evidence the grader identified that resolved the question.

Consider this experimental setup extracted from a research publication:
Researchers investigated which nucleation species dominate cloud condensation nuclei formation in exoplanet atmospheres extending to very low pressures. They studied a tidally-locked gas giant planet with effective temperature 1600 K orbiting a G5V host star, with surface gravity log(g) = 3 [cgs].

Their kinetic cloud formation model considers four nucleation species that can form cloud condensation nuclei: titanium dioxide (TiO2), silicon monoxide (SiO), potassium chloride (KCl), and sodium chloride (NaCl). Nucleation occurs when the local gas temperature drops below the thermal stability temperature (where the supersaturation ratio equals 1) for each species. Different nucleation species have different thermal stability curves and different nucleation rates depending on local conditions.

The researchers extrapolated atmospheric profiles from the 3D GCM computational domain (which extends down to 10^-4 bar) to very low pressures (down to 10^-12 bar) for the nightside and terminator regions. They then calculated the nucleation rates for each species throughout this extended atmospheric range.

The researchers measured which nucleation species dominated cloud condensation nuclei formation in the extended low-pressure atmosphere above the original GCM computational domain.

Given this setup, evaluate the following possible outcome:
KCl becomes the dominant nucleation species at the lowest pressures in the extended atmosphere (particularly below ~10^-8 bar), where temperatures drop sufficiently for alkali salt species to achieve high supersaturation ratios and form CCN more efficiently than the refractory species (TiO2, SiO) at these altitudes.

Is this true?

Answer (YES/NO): NO